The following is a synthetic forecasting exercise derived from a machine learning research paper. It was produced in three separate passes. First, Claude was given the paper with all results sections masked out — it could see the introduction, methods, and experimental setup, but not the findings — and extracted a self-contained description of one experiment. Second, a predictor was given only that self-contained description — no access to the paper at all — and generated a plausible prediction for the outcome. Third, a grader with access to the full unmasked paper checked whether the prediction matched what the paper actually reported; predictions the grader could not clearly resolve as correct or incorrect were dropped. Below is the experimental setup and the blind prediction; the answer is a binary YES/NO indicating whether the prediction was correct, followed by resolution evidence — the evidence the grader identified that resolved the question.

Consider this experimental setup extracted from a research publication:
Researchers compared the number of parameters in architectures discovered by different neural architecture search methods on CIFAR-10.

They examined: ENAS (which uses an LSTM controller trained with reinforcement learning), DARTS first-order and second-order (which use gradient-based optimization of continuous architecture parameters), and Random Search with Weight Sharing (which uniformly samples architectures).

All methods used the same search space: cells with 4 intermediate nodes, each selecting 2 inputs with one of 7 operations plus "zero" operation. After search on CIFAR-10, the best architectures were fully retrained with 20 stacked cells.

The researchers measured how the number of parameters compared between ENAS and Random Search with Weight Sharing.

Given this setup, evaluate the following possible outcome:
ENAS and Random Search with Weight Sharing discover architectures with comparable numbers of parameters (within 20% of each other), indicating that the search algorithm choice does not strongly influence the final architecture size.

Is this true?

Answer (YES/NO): YES